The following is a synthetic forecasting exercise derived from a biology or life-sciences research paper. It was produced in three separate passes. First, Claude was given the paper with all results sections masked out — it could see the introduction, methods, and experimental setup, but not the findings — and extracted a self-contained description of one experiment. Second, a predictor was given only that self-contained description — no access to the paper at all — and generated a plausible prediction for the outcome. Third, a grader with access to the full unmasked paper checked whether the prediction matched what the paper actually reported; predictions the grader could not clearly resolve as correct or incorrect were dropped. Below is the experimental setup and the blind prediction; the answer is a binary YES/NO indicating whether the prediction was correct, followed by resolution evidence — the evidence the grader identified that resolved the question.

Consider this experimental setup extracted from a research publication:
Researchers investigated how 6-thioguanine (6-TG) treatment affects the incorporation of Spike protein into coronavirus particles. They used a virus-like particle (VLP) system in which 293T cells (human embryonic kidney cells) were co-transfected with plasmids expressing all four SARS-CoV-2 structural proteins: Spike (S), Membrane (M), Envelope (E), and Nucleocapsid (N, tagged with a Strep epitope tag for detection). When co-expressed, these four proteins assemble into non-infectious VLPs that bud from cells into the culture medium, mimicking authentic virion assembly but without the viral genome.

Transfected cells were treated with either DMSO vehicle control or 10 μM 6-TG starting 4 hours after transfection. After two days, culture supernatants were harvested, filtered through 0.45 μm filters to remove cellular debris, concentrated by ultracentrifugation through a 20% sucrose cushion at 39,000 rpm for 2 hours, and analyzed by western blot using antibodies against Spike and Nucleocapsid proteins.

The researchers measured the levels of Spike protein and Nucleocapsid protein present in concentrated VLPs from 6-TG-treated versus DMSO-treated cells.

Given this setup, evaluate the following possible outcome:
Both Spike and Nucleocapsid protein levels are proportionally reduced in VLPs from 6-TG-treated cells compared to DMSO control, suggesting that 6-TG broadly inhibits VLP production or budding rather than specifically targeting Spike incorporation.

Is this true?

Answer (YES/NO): NO